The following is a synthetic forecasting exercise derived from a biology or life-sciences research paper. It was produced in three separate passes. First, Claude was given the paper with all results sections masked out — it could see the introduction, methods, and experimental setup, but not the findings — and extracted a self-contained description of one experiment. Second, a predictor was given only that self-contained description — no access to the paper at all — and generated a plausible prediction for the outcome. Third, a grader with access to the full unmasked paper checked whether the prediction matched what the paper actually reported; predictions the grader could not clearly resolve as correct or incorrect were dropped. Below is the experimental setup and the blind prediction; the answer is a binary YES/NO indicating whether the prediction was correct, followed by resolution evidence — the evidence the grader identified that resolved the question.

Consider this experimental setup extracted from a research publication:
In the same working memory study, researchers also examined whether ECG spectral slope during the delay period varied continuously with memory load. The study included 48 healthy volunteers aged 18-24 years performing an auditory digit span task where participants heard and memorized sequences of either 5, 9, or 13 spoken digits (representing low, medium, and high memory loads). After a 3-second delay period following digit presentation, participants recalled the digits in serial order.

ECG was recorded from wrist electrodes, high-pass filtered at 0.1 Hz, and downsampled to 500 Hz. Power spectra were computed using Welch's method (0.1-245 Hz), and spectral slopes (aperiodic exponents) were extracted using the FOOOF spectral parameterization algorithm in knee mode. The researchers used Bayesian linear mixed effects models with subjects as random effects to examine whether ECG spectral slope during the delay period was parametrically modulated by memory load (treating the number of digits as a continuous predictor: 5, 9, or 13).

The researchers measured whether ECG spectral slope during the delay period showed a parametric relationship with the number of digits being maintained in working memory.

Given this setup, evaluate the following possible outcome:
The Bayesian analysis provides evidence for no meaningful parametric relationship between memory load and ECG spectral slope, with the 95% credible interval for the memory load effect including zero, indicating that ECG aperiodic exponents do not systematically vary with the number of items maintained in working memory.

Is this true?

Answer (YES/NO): NO